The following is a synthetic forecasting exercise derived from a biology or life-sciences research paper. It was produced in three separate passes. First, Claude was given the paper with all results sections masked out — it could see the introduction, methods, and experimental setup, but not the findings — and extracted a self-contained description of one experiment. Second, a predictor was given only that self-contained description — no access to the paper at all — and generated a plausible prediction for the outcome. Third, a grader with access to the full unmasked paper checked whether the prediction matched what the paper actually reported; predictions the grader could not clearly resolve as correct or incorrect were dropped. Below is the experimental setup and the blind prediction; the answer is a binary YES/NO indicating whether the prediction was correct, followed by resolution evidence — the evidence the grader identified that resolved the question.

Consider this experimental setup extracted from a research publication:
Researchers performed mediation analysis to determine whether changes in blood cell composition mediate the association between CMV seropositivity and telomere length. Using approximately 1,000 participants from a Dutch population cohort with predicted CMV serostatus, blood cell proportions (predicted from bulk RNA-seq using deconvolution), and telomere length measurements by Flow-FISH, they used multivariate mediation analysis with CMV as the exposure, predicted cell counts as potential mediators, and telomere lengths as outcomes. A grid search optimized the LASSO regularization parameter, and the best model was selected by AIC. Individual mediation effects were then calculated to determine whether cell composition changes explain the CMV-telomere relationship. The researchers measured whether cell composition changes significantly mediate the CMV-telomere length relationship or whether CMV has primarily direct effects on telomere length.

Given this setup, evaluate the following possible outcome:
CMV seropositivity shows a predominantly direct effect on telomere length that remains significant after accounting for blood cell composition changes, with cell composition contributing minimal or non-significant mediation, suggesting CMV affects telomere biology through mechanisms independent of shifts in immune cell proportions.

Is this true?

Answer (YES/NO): NO